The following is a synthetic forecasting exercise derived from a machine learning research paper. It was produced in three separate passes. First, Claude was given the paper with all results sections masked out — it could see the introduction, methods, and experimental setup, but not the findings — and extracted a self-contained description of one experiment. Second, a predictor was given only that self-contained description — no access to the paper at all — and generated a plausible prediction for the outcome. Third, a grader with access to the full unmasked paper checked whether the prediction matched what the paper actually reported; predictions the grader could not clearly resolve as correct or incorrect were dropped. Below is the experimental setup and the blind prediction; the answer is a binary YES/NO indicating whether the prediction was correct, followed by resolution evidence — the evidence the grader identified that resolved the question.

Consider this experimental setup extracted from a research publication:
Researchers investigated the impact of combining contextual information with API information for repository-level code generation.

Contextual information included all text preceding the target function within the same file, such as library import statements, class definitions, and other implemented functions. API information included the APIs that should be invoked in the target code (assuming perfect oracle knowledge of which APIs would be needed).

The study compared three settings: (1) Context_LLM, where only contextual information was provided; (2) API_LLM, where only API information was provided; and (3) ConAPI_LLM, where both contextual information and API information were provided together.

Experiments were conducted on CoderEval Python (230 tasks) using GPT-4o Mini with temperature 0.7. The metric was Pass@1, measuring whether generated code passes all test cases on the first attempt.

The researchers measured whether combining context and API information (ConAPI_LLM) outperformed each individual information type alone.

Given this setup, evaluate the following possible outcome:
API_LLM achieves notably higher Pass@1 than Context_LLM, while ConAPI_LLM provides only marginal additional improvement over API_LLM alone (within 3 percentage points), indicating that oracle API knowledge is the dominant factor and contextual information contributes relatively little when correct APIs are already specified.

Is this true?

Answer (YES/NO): NO